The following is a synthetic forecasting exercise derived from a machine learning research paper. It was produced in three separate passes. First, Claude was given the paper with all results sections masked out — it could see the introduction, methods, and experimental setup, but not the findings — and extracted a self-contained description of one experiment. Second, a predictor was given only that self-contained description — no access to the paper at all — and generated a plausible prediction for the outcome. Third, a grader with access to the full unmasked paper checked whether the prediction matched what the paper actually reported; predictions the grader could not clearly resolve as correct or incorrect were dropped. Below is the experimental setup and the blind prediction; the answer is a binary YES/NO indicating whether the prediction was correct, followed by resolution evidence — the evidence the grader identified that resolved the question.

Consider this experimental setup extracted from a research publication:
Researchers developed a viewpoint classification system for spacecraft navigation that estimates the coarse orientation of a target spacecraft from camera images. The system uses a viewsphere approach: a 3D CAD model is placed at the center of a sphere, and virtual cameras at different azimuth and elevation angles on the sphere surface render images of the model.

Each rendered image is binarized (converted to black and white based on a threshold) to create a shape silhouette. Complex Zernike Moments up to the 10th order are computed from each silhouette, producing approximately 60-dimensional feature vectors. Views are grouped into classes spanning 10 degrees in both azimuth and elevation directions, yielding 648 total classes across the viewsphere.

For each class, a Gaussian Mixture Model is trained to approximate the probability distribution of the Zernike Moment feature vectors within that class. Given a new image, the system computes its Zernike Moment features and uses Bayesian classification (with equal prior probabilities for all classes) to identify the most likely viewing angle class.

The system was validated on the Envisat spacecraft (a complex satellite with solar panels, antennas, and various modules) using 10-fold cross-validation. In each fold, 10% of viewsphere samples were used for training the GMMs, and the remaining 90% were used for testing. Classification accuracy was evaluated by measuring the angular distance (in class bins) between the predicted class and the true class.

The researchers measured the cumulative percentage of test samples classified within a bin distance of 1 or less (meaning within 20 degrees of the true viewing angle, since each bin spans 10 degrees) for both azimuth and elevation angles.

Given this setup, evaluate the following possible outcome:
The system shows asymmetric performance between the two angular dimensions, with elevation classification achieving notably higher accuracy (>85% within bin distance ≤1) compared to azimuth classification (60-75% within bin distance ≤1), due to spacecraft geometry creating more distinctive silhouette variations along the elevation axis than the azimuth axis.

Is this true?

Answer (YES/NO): NO